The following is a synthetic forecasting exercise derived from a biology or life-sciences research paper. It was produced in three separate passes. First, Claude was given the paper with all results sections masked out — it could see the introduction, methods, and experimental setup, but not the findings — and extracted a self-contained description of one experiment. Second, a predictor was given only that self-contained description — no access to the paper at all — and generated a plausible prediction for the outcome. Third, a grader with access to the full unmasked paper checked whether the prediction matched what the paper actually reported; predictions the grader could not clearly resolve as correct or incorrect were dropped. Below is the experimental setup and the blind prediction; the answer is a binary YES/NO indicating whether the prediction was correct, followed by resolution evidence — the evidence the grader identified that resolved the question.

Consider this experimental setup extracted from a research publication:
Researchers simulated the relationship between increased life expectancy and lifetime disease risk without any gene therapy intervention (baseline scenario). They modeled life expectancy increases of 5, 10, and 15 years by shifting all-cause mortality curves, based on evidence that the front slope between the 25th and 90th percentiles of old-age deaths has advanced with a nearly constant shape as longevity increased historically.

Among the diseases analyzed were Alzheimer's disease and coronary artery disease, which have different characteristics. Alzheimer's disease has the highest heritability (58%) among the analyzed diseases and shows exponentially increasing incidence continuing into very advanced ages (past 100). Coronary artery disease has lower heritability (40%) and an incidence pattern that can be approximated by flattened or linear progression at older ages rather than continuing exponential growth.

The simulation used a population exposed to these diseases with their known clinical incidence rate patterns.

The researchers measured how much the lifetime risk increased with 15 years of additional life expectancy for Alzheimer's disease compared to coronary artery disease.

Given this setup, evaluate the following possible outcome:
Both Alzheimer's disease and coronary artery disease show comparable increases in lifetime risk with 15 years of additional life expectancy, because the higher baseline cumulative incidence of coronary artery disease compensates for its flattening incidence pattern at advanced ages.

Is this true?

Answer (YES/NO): NO